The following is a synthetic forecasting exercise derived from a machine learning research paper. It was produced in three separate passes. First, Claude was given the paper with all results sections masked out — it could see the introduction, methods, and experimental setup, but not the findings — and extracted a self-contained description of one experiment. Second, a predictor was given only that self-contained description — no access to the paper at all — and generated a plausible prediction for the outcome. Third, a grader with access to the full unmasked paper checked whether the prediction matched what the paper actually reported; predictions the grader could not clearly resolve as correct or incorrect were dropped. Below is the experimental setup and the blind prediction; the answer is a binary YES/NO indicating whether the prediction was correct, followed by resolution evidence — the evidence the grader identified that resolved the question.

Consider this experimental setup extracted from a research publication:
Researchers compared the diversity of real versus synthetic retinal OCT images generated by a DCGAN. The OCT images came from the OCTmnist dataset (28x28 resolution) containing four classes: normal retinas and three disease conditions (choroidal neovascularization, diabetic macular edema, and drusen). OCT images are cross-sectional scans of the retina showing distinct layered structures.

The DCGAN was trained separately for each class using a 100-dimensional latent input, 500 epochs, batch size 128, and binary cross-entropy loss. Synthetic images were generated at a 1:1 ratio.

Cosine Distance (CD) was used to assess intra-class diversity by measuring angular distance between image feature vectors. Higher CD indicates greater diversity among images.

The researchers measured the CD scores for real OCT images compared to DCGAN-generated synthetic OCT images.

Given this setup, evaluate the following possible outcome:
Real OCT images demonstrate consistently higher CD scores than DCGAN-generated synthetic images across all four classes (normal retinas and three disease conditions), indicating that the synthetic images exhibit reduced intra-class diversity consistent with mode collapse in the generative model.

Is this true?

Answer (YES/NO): NO